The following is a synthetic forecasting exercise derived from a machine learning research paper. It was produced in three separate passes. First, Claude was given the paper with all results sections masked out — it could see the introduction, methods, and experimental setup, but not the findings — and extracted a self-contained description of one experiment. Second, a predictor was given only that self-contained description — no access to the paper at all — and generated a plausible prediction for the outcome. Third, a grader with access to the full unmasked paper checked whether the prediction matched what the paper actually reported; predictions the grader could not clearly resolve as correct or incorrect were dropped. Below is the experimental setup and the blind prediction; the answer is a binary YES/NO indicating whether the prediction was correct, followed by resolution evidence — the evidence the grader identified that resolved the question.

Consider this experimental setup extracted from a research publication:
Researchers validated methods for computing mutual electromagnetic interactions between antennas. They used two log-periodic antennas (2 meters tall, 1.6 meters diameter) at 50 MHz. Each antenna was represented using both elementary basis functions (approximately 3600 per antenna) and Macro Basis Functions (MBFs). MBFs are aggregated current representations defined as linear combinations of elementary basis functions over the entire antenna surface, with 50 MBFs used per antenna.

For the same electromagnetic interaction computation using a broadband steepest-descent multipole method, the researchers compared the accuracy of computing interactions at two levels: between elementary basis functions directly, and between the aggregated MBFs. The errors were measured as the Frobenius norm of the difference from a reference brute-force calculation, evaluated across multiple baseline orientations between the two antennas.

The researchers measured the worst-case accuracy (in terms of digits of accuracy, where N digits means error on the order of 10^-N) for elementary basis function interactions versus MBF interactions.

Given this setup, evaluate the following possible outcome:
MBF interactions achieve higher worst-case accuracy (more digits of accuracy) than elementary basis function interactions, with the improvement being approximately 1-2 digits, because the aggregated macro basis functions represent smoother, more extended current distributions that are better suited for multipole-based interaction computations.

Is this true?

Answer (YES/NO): YES